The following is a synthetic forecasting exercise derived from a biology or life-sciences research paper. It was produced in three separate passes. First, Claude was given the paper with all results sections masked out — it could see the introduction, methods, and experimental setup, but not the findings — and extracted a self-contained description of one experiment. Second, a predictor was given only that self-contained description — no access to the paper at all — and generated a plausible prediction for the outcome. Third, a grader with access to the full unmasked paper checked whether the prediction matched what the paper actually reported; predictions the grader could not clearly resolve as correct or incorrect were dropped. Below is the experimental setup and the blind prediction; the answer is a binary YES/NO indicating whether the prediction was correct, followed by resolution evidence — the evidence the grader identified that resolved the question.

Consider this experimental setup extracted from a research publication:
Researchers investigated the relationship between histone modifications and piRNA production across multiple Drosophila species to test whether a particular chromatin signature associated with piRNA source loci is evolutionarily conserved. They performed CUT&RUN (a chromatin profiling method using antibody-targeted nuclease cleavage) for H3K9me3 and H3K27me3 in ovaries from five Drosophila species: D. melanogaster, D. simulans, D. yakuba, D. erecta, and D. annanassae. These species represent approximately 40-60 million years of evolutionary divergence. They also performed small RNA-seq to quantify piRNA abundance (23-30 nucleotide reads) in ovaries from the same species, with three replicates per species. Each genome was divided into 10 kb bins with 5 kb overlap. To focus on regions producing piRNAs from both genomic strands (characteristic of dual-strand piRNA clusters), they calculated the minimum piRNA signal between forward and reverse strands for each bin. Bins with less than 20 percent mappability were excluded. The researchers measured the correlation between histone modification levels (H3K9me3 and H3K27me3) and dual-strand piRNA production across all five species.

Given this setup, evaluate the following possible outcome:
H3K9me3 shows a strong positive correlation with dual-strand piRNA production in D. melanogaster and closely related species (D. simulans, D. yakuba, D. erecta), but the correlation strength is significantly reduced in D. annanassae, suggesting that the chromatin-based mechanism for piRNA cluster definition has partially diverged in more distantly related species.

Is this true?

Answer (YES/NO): NO